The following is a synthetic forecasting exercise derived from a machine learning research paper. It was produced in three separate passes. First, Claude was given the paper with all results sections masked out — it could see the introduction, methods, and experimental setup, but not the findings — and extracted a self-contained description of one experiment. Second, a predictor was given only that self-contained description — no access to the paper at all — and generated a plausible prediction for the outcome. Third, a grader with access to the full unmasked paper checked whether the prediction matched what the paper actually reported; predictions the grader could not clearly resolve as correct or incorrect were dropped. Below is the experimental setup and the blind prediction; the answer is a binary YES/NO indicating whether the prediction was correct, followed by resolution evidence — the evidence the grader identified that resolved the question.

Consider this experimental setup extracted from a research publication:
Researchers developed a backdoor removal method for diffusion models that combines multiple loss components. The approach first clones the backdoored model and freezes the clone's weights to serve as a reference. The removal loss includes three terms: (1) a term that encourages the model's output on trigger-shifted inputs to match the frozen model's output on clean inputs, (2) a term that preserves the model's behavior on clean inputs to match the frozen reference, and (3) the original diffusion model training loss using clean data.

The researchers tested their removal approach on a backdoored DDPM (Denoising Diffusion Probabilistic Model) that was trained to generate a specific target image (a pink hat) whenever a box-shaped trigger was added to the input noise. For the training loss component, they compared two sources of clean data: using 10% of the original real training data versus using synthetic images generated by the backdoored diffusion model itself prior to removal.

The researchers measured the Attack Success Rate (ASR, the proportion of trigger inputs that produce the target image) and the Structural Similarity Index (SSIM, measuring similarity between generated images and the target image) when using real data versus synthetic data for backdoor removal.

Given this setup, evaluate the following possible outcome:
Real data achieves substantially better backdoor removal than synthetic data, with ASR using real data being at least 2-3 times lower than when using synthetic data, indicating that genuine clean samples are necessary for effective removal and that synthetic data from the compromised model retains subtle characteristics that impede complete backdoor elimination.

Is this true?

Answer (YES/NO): NO